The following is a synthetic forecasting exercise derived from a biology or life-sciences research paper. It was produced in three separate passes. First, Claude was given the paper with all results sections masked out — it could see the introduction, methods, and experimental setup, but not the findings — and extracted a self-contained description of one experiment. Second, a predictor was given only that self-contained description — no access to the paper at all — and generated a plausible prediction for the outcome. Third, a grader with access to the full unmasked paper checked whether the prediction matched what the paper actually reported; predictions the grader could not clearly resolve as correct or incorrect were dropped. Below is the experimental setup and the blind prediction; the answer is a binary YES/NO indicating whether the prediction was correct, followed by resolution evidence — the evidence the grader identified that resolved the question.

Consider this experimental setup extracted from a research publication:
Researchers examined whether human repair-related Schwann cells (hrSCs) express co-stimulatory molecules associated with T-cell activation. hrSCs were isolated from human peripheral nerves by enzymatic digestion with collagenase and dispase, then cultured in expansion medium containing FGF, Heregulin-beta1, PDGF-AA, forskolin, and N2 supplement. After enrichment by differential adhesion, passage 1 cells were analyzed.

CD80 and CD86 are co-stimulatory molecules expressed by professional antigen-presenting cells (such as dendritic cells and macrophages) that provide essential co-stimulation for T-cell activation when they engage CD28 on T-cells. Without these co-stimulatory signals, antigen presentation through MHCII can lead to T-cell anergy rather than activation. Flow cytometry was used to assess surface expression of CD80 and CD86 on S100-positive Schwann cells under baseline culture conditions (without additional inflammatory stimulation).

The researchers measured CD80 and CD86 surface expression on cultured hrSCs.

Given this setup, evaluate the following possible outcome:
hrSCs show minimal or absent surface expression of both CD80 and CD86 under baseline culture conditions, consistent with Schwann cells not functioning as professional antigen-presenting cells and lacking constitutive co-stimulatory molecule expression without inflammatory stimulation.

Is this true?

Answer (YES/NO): NO